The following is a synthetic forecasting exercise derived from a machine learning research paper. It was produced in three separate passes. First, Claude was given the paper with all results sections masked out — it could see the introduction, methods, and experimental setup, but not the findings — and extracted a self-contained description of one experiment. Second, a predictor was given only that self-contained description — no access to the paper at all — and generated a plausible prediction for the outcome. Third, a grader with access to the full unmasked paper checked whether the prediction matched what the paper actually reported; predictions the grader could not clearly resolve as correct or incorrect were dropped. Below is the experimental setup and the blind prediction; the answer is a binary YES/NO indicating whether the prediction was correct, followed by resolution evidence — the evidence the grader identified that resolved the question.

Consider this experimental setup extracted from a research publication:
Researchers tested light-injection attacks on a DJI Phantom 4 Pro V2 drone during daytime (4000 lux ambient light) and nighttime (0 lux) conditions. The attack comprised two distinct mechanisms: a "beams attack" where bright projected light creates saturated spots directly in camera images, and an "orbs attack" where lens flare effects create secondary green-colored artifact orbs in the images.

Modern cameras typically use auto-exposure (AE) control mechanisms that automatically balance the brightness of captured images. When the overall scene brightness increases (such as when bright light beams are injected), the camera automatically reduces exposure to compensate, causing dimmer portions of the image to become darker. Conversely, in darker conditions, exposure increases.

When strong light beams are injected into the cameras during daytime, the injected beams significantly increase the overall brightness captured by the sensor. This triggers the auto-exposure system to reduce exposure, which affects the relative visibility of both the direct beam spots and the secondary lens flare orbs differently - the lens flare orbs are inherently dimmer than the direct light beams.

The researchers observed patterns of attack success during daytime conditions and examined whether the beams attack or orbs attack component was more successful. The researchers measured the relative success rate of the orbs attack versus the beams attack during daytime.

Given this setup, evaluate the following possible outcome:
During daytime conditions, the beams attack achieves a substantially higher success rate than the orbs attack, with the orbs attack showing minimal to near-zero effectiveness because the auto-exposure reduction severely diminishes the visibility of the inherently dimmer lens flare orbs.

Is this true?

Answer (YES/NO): YES